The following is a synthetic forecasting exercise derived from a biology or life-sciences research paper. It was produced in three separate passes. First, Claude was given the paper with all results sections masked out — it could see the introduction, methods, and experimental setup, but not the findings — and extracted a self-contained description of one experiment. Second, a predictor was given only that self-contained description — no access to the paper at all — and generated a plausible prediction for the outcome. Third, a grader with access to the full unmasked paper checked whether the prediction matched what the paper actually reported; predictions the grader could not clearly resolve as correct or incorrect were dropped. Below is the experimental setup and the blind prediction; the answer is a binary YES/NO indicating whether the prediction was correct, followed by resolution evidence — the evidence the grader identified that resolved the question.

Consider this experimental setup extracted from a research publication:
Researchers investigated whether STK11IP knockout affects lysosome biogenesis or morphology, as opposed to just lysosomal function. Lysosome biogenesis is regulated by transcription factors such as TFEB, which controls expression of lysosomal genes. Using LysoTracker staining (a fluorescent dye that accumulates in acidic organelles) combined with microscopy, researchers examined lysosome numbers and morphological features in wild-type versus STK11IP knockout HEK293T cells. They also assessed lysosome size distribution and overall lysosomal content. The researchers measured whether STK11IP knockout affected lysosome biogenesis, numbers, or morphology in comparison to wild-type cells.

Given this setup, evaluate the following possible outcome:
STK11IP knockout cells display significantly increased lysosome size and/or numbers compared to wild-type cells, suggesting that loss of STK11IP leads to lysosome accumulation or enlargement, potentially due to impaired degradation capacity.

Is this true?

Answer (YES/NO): NO